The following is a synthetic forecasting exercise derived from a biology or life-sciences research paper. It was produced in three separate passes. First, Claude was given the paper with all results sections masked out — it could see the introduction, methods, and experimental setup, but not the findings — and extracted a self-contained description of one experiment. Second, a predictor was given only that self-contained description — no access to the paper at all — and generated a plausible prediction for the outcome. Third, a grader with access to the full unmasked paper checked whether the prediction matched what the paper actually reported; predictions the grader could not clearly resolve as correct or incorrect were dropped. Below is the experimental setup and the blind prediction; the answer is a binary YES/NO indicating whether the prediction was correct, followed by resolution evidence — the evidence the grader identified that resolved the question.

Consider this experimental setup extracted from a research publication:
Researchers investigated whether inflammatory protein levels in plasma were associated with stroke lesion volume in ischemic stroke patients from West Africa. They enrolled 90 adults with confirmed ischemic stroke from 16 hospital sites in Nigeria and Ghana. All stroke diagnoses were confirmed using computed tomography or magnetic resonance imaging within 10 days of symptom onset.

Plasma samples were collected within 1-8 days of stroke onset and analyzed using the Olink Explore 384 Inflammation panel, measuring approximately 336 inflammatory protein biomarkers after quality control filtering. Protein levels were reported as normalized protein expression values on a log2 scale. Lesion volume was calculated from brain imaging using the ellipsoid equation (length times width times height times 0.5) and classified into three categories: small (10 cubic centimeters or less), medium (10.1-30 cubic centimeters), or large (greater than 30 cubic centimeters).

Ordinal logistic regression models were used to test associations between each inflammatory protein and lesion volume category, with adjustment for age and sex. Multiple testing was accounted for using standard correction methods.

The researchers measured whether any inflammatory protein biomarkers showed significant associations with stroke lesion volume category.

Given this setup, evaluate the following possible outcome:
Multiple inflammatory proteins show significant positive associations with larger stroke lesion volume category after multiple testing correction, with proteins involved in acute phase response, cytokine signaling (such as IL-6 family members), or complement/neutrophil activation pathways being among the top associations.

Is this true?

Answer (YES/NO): NO